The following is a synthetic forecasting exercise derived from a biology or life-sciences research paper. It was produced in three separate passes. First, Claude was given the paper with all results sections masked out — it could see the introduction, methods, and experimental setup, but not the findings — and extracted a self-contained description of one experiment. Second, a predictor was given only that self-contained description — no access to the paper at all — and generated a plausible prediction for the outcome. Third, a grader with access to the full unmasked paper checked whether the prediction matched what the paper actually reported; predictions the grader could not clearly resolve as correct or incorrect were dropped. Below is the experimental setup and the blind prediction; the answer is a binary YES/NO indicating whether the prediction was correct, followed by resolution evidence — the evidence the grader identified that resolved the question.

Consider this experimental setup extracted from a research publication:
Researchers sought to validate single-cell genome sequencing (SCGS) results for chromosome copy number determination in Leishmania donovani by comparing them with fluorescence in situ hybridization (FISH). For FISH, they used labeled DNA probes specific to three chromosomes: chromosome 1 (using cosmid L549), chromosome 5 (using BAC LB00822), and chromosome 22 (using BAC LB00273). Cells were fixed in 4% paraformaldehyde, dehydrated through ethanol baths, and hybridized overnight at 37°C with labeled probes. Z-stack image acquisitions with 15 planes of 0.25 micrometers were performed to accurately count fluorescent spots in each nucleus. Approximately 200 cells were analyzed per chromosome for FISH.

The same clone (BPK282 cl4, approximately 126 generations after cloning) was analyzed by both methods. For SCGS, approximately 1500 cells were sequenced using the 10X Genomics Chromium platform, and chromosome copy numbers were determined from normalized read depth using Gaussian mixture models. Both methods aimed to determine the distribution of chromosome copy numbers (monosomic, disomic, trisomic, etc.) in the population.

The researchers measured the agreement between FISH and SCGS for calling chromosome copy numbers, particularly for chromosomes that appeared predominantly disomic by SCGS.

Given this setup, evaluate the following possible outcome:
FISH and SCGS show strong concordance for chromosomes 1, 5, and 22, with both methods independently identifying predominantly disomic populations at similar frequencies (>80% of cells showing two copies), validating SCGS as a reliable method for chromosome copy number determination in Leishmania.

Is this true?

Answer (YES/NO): NO